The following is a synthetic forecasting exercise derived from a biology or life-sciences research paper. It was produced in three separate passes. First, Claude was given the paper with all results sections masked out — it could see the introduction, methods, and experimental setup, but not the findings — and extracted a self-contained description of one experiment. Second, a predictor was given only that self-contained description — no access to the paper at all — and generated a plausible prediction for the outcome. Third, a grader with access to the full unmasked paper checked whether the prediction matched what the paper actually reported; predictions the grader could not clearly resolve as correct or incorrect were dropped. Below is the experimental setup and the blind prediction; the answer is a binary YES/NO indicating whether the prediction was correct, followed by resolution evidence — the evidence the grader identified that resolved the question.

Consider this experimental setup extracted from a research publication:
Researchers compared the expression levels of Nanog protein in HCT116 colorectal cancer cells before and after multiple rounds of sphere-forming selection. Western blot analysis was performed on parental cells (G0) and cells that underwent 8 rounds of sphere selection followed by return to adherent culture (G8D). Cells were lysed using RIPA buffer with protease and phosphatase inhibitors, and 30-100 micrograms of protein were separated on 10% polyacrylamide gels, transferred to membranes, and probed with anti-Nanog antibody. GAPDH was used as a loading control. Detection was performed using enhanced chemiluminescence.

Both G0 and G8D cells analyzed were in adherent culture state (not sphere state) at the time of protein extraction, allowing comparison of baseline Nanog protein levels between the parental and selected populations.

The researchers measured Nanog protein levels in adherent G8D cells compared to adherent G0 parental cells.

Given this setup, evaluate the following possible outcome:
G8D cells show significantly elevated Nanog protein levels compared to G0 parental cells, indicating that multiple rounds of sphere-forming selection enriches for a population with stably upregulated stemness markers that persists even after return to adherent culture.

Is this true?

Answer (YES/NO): NO